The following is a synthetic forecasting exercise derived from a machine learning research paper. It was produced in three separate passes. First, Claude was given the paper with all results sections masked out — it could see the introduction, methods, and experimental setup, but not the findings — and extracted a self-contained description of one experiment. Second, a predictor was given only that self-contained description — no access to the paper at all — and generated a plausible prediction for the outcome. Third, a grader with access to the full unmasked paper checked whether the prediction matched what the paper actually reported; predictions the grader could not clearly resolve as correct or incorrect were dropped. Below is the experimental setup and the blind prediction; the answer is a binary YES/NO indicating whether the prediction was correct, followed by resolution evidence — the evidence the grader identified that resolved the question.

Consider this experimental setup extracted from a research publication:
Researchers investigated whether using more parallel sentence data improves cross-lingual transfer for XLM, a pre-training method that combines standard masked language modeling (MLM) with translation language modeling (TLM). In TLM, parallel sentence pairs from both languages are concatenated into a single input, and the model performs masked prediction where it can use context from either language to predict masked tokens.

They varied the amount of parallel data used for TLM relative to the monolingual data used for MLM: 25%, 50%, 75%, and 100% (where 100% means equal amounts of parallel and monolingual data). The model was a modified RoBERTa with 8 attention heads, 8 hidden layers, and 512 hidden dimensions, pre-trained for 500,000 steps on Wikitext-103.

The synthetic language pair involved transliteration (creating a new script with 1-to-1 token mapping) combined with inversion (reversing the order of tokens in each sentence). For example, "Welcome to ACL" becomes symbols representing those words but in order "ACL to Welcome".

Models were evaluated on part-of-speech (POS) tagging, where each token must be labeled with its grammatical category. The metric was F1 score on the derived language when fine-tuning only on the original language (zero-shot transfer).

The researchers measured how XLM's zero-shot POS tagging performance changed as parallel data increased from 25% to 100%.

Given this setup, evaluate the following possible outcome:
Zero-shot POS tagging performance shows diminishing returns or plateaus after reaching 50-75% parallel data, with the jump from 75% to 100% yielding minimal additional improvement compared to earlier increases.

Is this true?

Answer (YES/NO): NO